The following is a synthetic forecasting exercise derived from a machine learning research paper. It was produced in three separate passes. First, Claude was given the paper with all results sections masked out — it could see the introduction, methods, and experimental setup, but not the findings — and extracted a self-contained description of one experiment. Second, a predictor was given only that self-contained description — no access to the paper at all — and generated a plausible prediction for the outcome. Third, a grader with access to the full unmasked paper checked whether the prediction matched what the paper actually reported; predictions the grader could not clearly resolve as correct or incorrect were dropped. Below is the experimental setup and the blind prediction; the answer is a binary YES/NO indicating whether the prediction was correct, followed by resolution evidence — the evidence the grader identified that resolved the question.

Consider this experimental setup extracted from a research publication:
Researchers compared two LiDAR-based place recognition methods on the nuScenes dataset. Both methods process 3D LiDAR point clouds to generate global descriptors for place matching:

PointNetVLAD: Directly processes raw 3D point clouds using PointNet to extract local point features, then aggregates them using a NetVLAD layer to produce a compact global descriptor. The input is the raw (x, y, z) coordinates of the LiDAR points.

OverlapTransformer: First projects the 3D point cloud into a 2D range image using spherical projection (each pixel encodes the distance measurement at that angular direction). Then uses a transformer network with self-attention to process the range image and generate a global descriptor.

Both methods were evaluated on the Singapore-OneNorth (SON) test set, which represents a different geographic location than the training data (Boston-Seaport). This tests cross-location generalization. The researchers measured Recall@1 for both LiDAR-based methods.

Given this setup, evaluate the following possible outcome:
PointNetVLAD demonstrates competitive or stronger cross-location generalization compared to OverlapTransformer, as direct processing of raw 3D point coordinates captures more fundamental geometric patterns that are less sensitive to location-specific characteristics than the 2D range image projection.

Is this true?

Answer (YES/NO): YES